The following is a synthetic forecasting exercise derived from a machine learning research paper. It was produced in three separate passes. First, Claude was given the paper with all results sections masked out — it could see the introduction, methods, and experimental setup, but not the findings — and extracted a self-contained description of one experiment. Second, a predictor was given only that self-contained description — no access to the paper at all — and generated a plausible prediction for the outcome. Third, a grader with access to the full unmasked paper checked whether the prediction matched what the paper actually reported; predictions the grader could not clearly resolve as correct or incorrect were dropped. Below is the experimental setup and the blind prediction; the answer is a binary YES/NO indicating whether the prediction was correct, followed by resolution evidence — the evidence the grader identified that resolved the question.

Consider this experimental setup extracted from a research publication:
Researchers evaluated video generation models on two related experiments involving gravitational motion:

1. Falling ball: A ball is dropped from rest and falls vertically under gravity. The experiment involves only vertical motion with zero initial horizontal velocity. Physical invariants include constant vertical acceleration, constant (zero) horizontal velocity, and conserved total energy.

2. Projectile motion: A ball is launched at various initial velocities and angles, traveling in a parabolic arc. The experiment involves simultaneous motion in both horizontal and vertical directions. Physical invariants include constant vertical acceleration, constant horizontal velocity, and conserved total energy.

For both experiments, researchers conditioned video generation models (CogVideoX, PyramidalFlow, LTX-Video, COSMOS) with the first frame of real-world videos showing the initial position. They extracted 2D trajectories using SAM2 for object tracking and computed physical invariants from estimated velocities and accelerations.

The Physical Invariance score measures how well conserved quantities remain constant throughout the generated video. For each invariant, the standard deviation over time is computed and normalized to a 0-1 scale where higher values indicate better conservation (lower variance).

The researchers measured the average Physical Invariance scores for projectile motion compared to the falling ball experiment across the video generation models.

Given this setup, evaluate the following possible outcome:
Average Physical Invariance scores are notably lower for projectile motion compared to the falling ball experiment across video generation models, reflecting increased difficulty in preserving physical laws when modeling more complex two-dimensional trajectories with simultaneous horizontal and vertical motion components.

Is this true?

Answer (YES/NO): YES